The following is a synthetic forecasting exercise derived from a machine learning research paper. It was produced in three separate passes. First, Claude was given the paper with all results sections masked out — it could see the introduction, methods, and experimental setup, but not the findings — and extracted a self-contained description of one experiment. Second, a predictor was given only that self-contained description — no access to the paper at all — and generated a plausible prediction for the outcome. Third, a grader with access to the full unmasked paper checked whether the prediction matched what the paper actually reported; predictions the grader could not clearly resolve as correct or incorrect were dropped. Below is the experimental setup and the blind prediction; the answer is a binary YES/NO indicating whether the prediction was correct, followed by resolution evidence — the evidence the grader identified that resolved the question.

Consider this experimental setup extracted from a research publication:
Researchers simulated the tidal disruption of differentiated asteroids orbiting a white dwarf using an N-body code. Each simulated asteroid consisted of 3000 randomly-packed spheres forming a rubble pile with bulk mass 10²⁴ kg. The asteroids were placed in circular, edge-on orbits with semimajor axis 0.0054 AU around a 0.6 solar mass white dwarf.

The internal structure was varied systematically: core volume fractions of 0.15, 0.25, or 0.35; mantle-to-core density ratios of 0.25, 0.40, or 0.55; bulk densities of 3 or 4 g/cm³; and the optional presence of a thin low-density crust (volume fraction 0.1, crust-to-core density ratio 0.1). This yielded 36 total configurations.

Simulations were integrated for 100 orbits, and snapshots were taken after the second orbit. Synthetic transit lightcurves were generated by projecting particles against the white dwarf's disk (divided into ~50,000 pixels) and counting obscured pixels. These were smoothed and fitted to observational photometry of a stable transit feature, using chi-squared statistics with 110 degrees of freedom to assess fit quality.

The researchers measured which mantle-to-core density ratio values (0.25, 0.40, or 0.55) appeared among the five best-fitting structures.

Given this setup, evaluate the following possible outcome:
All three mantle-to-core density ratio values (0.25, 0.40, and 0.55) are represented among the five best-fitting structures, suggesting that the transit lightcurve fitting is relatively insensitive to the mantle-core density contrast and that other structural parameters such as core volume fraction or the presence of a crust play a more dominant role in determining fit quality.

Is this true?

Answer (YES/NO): NO